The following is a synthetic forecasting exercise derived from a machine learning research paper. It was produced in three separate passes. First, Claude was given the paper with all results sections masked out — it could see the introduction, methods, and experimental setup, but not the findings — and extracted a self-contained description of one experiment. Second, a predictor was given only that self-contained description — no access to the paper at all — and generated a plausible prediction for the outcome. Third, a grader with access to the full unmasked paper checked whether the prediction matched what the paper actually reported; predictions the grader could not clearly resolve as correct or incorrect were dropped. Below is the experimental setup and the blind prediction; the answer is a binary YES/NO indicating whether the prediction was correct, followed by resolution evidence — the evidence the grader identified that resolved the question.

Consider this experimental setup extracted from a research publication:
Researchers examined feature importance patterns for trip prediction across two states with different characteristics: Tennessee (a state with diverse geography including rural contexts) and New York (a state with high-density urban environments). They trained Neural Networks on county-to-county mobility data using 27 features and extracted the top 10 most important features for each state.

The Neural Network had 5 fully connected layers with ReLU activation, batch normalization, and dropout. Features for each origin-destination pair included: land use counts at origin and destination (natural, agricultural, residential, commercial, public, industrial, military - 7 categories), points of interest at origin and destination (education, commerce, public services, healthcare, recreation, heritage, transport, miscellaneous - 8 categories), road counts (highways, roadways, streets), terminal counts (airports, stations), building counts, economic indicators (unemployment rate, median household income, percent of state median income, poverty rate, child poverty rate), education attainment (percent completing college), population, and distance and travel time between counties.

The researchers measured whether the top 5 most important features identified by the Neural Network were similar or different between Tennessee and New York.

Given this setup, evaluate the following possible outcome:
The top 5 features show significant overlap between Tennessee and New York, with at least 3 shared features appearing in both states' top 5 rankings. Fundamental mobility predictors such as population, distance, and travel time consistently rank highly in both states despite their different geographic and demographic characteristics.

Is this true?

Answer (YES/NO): NO